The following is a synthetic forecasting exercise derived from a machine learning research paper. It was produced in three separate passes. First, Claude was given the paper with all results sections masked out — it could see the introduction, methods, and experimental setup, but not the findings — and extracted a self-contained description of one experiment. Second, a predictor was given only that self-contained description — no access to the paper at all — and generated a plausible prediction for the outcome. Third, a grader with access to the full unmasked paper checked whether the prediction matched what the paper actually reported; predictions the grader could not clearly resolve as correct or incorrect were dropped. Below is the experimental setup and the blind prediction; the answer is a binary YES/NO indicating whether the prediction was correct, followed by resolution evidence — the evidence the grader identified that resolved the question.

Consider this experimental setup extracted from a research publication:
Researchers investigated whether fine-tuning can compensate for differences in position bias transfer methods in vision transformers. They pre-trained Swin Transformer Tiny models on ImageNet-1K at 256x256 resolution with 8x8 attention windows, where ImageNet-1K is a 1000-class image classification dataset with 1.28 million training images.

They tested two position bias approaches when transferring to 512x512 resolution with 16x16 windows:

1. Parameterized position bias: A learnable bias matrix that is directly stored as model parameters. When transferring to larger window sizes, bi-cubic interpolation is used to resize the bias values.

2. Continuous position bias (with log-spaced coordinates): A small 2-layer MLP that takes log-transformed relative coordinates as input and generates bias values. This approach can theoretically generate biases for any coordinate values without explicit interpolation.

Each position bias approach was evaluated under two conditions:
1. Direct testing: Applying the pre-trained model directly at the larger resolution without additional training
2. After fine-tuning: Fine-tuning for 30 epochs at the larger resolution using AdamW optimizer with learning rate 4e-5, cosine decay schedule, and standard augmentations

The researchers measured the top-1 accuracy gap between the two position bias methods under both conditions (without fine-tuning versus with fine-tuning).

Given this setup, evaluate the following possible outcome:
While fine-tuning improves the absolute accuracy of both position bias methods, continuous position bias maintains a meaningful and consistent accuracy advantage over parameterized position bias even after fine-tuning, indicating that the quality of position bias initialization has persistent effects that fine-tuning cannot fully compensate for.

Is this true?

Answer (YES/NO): NO